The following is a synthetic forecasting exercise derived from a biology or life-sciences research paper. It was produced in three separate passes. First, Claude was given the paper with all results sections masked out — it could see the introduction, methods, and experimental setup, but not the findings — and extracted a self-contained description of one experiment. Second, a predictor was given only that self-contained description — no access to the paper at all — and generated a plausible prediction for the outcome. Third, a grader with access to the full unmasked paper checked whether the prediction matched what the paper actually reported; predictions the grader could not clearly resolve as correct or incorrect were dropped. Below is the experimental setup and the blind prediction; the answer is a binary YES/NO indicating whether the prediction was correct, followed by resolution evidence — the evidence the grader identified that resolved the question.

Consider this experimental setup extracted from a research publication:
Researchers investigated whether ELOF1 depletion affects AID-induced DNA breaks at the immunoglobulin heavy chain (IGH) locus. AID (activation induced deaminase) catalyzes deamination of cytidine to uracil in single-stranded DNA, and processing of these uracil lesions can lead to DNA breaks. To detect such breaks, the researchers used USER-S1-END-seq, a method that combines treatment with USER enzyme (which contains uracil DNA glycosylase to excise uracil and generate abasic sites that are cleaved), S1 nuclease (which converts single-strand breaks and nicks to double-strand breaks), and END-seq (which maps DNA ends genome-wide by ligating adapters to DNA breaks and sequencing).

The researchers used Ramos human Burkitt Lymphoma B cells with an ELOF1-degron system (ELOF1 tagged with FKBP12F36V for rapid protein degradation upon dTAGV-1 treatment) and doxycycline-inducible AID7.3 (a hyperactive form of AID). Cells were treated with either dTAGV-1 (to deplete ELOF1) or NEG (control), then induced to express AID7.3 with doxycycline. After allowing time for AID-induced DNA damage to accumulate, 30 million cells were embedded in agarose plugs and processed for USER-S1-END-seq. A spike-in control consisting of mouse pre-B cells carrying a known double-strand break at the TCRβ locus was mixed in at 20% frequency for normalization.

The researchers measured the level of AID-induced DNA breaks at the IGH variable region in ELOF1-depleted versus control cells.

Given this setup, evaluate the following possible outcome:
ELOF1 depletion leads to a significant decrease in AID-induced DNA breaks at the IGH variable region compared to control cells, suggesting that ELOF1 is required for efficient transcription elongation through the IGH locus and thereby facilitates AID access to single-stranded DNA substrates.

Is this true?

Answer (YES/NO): YES